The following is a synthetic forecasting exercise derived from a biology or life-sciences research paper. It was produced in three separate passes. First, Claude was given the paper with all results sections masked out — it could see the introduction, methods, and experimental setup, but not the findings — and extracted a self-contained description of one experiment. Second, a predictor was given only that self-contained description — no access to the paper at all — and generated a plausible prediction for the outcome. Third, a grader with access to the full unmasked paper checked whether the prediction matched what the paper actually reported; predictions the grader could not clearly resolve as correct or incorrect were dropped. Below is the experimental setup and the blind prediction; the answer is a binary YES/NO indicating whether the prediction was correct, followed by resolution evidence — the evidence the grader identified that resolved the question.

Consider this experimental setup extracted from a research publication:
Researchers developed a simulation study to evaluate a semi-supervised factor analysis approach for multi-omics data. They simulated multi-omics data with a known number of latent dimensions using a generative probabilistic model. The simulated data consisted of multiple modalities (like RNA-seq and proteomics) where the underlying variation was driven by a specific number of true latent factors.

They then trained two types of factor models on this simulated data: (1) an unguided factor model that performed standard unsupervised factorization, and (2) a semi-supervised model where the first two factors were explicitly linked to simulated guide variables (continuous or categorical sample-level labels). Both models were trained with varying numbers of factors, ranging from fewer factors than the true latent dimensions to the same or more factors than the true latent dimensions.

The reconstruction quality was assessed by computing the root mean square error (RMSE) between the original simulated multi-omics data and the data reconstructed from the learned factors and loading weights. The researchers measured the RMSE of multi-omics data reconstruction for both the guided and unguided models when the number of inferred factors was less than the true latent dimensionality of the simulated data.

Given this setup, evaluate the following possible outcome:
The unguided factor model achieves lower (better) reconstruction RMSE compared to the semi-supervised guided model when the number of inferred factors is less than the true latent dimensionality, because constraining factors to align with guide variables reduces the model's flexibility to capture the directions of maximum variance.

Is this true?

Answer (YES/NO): YES